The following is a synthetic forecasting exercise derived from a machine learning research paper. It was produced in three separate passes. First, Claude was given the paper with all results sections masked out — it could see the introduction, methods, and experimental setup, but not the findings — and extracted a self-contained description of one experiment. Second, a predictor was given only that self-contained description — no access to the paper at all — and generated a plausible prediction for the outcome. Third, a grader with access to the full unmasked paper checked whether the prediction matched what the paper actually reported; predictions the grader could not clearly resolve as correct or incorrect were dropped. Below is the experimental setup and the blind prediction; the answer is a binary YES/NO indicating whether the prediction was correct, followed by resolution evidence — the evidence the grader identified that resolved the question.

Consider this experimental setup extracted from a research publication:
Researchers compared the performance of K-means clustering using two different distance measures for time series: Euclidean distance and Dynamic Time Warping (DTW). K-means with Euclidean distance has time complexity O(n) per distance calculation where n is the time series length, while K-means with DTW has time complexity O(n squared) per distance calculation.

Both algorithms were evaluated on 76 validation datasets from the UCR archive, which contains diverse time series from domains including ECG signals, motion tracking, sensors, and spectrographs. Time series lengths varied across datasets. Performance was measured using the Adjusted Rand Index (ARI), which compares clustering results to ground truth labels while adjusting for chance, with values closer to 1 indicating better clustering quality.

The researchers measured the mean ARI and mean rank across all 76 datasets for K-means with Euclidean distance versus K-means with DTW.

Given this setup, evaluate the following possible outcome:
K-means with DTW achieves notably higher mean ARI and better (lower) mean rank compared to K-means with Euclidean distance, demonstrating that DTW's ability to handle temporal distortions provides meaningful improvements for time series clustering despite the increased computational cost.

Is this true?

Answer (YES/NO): NO